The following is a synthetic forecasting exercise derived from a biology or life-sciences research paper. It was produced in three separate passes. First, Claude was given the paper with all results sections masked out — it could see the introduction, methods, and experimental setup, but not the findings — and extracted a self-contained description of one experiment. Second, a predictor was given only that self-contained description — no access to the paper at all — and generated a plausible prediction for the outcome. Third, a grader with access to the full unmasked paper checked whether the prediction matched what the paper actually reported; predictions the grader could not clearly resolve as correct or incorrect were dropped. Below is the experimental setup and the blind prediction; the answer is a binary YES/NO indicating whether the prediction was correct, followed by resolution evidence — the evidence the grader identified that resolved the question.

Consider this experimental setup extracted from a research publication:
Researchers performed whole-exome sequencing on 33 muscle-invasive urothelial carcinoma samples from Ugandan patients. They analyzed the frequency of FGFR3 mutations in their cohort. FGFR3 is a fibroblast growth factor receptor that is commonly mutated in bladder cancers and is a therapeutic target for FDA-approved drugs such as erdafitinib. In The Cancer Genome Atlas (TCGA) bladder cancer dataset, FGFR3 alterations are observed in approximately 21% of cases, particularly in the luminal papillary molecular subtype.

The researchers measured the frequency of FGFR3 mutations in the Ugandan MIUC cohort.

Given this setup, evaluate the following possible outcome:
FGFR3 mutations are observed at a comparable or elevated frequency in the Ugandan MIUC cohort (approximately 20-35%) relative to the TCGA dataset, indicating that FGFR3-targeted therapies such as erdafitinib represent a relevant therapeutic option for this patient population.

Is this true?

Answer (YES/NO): NO